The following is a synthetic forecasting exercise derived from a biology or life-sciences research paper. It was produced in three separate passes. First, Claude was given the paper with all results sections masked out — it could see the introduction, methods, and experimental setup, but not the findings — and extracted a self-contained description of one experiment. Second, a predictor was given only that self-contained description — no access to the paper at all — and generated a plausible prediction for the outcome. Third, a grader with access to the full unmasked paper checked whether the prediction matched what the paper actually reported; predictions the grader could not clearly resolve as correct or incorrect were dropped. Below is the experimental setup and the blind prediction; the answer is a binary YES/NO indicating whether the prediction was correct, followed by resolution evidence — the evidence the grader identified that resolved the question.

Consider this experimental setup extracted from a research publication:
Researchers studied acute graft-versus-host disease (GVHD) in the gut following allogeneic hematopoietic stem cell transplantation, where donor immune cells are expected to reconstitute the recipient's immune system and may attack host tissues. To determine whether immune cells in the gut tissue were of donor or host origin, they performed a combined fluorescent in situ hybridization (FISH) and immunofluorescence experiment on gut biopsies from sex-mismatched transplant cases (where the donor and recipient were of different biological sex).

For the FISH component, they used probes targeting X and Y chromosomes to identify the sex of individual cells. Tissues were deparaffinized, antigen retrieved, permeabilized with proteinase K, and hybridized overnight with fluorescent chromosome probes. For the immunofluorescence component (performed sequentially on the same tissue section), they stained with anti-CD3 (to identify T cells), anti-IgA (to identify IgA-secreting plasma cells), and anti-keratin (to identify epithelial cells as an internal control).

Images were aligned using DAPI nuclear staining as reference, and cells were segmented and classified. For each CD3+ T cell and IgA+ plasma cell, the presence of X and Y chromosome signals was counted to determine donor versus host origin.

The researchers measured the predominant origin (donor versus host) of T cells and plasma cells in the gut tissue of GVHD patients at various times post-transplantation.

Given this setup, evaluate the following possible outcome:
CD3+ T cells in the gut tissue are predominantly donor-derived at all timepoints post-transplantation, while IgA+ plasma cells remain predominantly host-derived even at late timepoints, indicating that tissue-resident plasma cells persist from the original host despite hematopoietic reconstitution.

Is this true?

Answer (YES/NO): NO